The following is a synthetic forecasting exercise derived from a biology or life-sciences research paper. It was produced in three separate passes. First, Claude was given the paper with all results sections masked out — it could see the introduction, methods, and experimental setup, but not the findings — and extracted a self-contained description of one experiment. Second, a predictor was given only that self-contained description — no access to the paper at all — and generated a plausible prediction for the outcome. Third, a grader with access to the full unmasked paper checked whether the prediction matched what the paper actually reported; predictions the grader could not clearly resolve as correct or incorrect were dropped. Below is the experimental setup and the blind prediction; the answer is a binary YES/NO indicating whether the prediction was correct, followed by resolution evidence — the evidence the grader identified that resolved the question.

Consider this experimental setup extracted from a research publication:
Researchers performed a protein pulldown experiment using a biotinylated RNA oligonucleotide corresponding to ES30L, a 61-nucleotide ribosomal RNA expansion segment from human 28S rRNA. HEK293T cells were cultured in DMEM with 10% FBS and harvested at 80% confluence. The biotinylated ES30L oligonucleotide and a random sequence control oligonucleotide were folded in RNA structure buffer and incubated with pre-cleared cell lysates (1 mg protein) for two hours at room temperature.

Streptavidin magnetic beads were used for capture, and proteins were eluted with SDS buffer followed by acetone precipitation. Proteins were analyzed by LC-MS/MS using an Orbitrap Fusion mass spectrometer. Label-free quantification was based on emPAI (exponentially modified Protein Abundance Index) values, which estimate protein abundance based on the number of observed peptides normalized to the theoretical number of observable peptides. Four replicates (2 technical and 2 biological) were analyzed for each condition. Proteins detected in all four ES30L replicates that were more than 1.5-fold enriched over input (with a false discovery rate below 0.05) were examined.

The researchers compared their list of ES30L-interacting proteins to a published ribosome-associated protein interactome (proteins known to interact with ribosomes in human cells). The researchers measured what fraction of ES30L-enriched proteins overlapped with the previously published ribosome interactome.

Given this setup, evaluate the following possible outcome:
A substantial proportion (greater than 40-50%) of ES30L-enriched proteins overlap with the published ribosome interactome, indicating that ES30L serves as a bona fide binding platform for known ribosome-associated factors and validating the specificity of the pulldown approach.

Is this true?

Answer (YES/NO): YES